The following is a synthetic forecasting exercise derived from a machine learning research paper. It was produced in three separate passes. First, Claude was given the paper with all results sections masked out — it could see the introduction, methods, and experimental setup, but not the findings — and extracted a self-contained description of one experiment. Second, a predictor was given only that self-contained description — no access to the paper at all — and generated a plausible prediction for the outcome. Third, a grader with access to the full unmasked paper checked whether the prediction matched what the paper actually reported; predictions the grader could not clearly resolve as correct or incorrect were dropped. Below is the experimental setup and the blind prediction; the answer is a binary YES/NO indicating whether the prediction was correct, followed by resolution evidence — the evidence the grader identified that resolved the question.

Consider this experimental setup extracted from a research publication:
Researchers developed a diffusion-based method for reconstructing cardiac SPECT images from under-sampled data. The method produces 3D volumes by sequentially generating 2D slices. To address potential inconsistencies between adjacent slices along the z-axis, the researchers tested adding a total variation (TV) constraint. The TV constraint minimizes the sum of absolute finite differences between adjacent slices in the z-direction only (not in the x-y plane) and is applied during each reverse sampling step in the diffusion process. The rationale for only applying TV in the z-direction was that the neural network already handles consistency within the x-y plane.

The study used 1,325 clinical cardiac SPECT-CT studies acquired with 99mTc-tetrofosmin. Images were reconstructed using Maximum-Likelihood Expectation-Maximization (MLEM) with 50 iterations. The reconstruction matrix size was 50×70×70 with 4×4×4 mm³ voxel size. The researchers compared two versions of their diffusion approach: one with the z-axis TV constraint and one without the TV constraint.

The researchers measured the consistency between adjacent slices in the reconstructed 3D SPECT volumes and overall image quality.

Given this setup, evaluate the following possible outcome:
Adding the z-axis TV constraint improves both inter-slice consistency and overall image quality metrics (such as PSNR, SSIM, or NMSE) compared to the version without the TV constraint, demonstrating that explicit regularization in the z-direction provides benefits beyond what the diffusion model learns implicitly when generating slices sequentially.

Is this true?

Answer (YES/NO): YES